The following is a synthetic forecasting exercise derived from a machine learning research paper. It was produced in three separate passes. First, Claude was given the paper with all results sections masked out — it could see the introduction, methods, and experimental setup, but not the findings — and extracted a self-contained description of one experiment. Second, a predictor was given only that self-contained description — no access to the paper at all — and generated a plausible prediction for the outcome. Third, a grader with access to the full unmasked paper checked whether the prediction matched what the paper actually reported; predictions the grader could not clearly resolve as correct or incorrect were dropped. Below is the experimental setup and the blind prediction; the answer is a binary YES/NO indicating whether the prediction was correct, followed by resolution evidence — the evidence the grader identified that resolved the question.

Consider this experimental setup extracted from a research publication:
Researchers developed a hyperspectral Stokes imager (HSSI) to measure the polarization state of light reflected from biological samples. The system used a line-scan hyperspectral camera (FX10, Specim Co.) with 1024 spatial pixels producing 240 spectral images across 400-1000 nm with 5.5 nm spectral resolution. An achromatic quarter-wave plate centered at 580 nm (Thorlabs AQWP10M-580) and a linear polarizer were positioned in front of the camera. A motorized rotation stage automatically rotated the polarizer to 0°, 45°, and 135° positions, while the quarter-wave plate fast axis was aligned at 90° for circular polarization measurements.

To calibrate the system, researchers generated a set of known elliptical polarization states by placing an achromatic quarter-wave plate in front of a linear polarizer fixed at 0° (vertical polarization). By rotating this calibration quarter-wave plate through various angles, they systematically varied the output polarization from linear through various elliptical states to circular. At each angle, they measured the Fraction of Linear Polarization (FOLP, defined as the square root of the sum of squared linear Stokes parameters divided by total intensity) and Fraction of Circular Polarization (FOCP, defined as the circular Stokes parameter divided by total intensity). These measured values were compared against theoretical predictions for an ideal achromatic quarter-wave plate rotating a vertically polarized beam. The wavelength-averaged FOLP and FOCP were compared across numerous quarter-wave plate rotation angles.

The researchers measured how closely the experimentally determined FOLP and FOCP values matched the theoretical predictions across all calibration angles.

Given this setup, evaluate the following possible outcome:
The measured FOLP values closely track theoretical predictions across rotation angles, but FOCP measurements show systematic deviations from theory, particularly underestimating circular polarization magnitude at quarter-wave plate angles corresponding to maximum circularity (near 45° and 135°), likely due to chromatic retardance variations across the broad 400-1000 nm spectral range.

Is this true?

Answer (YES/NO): NO